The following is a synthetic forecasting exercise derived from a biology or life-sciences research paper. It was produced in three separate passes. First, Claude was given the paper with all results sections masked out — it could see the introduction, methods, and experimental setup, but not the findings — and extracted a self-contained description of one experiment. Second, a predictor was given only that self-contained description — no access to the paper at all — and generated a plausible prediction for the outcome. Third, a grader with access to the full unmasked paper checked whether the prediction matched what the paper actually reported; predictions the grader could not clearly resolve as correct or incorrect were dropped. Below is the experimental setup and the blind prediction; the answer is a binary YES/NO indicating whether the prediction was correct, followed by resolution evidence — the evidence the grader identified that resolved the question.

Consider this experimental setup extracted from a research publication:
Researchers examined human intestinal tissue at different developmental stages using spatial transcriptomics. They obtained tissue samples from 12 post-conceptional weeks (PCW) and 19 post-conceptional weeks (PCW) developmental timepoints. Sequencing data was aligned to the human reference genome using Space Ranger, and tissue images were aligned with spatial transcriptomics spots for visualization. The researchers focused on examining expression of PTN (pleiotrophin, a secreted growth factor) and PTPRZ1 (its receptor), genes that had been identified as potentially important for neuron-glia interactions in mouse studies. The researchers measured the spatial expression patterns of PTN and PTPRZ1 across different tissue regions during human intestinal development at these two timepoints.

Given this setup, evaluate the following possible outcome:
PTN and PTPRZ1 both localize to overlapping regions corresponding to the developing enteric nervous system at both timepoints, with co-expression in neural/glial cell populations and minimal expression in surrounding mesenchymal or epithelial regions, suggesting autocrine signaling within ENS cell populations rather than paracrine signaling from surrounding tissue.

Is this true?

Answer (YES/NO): NO